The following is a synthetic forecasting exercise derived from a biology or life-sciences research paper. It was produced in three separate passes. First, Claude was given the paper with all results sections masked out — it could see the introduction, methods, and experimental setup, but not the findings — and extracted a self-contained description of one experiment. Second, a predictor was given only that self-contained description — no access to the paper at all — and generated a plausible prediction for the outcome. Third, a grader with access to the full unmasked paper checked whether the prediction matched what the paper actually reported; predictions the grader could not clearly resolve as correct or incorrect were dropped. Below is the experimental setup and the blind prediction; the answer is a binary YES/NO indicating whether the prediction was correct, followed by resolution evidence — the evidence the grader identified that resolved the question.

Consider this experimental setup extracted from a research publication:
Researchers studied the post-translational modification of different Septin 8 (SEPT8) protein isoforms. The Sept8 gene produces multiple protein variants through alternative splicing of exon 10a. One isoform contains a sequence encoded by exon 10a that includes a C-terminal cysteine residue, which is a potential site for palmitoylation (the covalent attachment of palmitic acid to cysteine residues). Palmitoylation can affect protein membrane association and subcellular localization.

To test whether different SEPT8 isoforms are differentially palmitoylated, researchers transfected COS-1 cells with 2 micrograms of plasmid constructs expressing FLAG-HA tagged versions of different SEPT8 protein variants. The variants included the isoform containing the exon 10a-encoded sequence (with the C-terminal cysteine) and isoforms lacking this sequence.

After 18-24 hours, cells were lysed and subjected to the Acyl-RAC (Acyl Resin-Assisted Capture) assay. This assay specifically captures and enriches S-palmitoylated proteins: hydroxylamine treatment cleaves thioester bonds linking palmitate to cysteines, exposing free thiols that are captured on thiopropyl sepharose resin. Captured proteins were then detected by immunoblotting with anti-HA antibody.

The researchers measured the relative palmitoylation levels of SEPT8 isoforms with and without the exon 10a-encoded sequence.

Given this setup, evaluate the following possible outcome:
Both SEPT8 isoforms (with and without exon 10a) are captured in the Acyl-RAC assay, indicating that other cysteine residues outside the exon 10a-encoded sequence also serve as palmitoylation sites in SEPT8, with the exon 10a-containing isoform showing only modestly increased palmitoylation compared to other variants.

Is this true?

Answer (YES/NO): NO